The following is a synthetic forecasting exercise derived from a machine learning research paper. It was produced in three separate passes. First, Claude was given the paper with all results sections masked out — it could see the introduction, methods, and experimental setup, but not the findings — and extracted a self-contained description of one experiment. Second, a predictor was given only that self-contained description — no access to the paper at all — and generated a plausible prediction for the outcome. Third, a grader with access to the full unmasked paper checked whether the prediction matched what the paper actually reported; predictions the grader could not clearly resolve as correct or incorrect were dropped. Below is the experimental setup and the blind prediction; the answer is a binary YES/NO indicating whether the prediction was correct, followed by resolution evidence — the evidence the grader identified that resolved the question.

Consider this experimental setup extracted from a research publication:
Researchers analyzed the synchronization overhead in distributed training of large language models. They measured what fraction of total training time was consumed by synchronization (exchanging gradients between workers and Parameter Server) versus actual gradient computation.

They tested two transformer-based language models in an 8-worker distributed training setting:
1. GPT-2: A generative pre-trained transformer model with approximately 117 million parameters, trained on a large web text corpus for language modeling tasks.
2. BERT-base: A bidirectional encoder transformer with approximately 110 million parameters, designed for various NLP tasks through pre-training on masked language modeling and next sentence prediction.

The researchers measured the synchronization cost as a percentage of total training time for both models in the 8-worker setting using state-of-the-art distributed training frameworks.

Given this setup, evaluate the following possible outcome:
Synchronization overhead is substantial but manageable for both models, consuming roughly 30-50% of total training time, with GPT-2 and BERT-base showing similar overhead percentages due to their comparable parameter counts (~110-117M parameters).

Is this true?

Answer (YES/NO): YES